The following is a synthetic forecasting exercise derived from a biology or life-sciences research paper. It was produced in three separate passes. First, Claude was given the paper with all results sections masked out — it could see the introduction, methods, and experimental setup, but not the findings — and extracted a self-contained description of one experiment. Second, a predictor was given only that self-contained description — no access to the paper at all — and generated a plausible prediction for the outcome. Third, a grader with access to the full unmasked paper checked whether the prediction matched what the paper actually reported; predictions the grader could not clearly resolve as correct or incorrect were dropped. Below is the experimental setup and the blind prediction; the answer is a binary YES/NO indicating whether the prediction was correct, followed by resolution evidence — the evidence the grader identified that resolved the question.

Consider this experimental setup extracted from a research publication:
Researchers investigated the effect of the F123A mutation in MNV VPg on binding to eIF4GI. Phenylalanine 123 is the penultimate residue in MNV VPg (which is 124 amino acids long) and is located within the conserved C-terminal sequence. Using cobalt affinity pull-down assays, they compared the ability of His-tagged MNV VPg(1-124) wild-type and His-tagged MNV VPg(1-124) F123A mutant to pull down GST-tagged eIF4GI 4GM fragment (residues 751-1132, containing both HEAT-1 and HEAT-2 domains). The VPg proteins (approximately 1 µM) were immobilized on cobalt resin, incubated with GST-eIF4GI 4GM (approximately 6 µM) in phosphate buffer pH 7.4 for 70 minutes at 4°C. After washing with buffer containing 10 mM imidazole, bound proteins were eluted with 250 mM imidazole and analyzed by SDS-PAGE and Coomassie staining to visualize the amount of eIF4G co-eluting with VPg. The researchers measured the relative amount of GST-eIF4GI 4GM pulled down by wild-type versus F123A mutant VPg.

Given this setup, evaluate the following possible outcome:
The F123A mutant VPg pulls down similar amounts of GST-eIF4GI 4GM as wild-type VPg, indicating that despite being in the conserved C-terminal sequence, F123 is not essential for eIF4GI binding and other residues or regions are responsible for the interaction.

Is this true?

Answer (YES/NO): NO